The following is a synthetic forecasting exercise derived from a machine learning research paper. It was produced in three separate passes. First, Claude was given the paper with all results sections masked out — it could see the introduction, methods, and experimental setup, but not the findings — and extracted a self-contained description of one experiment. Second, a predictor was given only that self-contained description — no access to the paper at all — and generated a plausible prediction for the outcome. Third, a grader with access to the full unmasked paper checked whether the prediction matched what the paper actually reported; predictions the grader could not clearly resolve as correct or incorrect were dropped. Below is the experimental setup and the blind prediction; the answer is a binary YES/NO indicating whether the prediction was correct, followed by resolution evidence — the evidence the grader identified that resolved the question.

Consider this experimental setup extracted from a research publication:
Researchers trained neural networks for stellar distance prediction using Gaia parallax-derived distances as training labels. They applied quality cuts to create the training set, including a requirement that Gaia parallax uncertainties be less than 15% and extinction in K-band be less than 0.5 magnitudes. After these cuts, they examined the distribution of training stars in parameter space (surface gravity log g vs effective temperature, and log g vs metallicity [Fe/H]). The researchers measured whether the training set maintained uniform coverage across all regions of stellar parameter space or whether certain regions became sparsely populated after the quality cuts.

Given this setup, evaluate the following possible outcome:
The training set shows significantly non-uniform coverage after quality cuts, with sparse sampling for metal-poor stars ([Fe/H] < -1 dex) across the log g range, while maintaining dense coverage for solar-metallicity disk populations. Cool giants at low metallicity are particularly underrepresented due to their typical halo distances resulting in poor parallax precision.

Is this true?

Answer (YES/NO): YES